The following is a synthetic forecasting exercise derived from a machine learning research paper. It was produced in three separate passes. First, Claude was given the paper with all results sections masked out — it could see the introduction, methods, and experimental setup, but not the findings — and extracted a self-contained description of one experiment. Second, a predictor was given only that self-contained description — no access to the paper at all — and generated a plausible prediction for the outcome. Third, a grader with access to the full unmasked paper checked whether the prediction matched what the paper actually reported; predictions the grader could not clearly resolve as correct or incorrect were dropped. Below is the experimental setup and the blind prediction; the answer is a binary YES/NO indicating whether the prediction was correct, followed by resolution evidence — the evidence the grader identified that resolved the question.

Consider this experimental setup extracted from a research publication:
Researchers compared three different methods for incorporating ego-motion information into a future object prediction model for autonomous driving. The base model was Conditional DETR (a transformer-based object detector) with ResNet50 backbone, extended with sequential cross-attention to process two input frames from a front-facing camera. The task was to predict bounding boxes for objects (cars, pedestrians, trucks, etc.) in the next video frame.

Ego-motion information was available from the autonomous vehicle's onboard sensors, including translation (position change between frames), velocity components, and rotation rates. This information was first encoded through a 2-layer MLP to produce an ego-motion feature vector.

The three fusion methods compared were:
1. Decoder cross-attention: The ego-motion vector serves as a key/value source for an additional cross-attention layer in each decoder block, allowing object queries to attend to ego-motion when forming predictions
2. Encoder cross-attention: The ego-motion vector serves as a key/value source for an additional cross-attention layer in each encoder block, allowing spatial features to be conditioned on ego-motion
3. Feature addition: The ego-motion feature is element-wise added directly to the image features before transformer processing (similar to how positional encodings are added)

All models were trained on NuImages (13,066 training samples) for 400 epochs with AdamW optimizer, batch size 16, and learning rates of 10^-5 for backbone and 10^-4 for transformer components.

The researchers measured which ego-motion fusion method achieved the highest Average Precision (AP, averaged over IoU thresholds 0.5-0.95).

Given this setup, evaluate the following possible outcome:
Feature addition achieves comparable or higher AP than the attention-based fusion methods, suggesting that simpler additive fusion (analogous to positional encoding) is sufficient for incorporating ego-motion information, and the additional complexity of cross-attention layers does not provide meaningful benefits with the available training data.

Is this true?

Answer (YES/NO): YES